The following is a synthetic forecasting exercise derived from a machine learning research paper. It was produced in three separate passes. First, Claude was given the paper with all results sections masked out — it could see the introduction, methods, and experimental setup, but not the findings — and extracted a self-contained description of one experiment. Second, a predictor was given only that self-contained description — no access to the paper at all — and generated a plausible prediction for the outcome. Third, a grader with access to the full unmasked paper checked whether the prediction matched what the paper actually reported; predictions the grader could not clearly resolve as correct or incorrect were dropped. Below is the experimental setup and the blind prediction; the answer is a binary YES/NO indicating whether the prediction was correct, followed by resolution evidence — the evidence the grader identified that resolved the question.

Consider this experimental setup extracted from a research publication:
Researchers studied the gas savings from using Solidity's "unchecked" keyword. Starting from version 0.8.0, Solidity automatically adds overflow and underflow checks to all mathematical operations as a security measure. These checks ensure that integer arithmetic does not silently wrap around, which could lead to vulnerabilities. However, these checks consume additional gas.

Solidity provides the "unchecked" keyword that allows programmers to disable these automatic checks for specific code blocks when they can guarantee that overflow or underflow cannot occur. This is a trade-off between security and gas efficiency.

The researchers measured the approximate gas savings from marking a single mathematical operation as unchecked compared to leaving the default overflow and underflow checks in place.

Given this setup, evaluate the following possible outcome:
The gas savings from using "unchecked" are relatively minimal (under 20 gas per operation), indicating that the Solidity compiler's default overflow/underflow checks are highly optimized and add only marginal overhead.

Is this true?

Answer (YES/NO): NO